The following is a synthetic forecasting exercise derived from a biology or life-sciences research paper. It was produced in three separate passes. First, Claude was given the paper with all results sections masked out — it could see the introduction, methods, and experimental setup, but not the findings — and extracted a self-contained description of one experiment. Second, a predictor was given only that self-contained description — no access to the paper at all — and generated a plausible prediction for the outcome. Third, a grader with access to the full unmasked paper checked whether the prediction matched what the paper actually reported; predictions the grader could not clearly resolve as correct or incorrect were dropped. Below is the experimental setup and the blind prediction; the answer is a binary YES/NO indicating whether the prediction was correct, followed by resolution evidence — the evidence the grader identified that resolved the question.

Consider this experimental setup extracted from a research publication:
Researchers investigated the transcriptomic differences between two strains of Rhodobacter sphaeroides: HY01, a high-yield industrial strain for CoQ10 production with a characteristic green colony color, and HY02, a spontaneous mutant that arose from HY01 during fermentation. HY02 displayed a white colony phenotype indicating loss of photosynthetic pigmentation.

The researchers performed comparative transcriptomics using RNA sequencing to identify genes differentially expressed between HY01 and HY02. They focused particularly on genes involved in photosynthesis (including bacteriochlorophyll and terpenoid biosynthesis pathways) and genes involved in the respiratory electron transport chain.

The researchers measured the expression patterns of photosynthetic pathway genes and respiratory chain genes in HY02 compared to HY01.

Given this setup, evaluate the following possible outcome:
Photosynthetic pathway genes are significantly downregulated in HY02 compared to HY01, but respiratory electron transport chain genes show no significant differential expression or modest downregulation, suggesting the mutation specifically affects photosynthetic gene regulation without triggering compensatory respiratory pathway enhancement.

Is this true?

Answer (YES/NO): NO